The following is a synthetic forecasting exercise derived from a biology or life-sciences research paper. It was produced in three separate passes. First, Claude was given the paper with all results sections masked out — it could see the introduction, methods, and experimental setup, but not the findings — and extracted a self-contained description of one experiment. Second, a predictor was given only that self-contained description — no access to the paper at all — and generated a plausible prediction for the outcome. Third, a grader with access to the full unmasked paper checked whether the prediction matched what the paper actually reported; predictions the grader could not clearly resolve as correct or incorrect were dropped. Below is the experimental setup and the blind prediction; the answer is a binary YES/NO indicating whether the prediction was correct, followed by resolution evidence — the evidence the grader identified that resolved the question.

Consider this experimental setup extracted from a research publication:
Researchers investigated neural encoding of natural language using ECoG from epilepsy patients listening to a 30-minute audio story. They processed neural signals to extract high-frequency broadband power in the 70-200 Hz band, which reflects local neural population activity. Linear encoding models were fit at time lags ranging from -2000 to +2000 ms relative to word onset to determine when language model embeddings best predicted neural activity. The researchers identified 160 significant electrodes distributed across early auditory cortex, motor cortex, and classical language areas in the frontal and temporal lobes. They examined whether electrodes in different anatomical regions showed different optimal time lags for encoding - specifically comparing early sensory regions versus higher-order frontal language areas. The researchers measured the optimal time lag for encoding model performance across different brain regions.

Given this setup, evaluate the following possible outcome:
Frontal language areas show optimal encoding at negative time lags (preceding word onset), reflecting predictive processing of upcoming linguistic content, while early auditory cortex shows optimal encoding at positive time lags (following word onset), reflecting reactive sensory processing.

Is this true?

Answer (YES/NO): NO